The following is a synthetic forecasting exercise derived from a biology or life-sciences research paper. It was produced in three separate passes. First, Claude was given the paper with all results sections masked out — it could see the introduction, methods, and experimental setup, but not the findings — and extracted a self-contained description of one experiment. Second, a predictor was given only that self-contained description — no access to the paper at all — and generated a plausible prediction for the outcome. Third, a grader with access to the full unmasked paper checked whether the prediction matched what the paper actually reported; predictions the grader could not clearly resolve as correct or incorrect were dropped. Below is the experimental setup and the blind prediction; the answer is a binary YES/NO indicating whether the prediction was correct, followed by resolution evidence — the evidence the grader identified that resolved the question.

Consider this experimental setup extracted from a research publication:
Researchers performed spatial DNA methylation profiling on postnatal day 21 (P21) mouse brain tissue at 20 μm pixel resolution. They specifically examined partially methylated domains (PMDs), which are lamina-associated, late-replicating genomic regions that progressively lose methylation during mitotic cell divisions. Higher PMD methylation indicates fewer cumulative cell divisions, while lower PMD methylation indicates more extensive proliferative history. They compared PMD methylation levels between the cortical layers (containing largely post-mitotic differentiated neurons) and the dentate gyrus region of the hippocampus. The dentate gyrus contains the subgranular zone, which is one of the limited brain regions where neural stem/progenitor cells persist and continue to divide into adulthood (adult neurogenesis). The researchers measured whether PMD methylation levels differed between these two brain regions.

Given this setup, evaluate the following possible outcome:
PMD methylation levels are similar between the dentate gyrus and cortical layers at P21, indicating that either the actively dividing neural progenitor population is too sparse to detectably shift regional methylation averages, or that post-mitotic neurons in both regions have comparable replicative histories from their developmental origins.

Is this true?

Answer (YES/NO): NO